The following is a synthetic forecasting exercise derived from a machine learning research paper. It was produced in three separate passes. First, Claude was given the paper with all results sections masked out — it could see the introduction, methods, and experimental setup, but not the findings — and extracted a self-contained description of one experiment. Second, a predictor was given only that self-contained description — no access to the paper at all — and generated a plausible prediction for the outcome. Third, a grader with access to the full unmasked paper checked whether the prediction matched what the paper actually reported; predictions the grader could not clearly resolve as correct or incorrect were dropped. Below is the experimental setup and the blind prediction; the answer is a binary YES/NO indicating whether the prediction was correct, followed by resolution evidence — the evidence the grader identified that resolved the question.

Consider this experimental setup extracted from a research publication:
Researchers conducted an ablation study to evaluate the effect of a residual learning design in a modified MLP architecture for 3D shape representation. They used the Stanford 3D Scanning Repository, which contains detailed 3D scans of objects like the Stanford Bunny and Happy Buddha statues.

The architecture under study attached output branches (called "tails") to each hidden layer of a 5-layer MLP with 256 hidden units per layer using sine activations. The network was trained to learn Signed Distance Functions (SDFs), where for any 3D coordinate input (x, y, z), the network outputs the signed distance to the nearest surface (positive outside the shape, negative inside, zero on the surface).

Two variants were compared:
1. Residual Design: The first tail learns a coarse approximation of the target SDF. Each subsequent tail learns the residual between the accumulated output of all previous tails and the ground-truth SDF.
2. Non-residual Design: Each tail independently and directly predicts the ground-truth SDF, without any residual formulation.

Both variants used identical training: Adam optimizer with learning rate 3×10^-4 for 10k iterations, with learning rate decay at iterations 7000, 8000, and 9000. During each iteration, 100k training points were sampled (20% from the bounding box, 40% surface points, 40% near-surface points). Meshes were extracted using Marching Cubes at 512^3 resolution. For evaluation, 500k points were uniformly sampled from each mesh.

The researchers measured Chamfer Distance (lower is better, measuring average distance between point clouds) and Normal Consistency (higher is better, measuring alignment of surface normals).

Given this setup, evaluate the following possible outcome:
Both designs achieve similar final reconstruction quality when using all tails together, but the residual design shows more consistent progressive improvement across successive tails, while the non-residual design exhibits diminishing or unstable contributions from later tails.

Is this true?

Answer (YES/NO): NO